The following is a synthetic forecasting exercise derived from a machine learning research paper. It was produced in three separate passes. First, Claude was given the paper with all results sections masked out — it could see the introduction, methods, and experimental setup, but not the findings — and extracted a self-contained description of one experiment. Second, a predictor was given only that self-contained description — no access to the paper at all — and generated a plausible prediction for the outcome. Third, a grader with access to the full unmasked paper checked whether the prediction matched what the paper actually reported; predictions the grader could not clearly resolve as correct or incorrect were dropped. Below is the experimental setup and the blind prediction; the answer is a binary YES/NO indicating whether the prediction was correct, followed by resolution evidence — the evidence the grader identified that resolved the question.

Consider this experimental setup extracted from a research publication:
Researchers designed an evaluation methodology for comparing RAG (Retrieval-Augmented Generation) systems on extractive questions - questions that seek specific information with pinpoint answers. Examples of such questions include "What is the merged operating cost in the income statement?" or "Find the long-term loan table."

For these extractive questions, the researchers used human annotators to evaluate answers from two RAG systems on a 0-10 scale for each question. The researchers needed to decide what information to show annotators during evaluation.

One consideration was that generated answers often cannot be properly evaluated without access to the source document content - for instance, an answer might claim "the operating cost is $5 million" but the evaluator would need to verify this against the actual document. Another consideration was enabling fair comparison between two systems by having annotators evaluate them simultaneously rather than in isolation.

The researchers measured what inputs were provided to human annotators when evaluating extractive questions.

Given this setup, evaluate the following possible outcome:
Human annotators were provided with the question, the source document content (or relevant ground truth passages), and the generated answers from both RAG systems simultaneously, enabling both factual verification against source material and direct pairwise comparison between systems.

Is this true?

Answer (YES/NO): YES